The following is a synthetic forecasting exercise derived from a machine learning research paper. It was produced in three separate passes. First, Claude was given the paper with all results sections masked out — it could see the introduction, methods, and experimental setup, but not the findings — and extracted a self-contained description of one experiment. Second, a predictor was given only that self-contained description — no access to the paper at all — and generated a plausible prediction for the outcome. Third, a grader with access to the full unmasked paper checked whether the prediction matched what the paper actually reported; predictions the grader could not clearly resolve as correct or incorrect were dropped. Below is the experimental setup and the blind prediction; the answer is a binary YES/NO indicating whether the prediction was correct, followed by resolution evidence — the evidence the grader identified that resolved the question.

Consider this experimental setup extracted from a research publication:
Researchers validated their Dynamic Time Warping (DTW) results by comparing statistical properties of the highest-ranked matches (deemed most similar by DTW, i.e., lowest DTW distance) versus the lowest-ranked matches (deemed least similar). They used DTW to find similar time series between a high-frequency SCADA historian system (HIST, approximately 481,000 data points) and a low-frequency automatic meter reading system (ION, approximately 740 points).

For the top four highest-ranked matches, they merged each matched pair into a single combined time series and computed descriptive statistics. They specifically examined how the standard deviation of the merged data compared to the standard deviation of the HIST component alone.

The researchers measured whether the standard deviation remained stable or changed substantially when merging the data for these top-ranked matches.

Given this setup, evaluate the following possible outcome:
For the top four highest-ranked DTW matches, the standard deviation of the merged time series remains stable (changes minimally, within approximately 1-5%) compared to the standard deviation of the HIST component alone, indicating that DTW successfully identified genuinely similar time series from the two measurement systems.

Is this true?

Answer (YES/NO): YES